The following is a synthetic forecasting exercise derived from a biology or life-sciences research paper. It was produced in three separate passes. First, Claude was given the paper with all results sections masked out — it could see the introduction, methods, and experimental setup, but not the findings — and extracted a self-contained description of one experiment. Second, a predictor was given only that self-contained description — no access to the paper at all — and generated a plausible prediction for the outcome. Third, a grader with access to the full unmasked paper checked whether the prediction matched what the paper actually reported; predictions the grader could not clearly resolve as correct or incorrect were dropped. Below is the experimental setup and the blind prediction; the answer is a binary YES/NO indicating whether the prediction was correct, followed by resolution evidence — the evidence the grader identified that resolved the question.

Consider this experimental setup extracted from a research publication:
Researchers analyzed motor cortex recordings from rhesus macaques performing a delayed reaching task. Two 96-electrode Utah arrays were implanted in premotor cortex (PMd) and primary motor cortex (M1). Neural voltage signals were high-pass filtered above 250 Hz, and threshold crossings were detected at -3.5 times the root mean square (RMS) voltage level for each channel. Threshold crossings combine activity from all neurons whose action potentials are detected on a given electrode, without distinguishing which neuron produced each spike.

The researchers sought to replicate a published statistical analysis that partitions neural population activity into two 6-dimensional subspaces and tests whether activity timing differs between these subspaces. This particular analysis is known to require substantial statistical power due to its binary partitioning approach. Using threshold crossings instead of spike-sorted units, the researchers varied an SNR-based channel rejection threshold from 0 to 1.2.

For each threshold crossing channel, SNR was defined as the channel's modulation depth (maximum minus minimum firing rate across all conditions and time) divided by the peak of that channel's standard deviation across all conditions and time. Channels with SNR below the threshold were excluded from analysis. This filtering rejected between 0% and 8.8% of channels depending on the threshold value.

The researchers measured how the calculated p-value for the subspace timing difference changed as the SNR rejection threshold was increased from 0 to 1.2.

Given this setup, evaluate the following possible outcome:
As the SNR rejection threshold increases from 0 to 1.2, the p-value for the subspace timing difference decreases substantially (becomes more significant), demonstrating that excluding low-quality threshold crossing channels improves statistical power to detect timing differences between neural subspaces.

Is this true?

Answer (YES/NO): NO